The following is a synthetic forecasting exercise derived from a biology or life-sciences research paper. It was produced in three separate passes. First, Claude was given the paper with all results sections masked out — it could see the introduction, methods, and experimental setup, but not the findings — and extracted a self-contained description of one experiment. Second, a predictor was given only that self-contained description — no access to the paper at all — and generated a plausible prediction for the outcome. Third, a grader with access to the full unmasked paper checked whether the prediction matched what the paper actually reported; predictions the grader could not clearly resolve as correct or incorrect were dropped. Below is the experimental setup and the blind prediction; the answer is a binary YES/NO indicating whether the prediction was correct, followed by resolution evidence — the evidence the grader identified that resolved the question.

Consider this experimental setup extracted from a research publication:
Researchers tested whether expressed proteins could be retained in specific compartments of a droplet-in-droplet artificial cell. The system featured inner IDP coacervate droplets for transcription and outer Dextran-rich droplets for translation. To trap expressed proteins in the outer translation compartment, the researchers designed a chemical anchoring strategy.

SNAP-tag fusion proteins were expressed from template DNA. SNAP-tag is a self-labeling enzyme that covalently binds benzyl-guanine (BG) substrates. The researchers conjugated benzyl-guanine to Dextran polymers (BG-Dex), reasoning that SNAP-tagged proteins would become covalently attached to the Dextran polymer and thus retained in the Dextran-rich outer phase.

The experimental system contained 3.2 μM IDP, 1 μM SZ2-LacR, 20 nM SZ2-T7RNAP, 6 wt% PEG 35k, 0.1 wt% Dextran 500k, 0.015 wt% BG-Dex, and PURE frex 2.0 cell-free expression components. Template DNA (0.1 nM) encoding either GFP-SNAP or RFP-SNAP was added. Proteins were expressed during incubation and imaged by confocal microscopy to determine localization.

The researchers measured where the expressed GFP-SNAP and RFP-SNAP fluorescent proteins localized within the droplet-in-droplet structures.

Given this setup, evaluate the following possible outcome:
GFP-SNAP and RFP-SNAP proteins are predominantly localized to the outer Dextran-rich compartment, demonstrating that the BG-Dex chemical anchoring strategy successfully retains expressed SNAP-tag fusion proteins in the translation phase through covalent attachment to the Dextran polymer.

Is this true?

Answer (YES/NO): YES